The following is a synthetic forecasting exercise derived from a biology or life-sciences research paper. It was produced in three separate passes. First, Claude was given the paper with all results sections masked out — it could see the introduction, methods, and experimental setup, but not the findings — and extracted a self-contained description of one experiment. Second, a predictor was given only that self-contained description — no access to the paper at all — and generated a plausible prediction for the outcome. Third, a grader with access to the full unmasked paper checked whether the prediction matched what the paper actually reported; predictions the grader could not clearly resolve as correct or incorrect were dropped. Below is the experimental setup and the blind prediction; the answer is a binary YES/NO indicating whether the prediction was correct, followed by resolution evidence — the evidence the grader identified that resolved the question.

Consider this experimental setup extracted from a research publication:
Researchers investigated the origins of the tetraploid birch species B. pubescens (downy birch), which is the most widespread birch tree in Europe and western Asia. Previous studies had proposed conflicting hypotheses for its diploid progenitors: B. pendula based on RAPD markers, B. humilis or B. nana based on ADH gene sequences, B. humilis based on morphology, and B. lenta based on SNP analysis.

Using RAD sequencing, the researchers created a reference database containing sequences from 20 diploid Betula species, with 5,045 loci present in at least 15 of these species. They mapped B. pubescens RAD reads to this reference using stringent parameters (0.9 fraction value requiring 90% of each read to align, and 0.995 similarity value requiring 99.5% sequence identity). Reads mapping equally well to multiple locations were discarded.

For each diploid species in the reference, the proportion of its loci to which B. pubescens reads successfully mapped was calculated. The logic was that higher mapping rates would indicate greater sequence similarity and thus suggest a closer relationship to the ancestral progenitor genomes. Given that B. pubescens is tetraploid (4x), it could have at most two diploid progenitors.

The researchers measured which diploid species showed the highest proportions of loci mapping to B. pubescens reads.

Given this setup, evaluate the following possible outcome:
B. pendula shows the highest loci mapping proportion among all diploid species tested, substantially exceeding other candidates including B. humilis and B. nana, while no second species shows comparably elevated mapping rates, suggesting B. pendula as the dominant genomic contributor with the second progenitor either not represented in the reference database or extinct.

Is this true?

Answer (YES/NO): NO